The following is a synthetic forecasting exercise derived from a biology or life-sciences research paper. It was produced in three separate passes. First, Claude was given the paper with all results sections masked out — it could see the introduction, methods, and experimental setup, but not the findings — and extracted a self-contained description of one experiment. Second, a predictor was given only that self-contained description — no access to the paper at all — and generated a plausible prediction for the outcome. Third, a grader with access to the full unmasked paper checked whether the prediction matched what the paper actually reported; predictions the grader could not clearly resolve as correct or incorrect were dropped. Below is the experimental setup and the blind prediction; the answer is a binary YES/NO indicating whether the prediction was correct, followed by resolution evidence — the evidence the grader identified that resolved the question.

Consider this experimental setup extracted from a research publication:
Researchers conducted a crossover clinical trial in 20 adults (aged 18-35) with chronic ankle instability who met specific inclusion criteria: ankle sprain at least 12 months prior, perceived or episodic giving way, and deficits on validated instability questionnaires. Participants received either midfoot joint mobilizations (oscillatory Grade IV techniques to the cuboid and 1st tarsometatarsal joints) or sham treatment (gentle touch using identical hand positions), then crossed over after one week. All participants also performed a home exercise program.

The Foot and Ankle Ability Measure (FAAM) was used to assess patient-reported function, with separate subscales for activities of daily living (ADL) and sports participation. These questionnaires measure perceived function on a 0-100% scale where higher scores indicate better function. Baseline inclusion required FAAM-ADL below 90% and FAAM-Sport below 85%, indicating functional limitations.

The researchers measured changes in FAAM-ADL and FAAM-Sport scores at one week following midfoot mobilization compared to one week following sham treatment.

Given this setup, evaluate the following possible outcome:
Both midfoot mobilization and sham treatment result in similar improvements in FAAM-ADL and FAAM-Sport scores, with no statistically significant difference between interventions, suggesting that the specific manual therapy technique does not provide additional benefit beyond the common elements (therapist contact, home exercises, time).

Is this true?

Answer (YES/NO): YES